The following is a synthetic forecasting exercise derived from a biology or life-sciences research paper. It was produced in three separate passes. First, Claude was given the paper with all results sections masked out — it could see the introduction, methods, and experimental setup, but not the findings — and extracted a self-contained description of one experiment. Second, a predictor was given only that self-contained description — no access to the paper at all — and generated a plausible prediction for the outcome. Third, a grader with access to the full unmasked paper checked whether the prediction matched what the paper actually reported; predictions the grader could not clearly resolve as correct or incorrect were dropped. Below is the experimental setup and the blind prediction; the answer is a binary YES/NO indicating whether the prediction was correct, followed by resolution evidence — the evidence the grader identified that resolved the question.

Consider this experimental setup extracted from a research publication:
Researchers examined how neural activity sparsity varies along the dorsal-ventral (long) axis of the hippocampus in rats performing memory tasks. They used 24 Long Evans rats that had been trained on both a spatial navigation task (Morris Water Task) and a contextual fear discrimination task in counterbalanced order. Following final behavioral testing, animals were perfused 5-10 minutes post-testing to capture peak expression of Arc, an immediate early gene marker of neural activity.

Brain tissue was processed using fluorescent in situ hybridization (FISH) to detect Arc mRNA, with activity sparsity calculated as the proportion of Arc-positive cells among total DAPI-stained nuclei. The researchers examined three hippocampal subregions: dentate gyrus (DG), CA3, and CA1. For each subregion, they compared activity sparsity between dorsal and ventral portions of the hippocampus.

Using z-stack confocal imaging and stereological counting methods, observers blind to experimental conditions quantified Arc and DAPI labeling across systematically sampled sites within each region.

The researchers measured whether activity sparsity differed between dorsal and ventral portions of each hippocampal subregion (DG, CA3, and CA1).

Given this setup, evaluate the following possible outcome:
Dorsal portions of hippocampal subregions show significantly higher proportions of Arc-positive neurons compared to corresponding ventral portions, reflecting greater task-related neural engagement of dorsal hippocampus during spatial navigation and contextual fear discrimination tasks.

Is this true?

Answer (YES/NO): YES